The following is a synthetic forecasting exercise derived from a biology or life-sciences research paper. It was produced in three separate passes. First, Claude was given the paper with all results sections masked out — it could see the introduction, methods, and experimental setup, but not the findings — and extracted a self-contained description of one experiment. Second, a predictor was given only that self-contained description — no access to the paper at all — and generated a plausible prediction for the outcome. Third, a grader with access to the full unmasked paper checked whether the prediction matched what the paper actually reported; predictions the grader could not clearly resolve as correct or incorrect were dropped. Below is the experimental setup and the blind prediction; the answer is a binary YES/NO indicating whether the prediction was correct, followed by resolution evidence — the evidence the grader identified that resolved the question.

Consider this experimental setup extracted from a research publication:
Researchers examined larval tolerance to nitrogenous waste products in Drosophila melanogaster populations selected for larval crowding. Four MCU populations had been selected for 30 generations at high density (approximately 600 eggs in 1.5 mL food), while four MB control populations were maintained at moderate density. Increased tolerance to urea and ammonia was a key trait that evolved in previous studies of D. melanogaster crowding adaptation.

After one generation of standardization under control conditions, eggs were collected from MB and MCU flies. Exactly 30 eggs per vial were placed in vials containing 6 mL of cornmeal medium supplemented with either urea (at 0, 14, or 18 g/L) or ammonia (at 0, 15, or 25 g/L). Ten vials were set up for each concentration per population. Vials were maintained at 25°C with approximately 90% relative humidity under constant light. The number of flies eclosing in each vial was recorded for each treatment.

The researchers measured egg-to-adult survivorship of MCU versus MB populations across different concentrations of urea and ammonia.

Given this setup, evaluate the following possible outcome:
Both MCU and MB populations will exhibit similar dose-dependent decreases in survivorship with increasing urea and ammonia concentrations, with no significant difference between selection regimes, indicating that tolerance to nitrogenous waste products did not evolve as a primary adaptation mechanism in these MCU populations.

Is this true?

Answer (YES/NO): YES